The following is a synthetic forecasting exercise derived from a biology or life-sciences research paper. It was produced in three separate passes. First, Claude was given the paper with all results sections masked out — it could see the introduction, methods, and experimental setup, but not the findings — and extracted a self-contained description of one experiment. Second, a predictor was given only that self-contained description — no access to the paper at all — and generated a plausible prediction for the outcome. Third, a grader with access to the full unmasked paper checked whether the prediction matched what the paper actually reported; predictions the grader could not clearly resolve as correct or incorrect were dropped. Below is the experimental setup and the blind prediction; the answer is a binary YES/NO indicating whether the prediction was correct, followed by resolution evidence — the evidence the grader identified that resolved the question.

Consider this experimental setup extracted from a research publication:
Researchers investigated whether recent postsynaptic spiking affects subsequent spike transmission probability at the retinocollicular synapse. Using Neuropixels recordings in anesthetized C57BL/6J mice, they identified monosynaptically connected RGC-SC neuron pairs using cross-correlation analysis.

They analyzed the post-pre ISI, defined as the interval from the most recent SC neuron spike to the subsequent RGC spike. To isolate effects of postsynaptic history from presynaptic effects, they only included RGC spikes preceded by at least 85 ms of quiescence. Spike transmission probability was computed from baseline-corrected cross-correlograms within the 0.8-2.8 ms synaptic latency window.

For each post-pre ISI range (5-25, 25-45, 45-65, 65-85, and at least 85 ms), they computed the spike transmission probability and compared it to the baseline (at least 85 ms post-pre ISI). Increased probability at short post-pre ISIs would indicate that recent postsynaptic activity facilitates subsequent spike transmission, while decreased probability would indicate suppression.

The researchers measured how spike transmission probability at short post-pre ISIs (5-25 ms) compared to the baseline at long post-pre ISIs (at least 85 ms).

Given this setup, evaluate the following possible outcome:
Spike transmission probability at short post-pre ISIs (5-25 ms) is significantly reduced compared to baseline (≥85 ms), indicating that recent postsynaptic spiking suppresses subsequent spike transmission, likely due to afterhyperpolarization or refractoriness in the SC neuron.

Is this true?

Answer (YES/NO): NO